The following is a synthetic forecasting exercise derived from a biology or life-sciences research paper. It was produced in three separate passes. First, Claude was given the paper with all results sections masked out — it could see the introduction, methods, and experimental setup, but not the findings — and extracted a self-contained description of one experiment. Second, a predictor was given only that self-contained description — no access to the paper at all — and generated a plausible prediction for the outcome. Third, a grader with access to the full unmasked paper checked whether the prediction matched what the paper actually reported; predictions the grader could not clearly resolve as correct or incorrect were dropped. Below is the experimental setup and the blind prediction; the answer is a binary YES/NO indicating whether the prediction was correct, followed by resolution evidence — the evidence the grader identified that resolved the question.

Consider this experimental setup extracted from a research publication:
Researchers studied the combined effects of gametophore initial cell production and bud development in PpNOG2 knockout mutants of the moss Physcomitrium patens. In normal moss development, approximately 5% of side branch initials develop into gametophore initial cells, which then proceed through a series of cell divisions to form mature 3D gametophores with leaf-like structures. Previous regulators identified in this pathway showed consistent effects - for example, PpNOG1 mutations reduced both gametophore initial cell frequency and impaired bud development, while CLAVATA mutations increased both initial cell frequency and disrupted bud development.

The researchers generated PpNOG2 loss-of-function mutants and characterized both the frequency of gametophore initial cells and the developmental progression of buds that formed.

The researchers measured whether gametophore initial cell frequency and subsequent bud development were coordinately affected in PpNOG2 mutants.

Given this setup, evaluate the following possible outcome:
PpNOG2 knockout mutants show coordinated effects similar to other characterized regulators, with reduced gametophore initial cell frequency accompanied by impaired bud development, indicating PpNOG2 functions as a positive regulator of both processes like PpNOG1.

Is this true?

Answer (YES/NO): NO